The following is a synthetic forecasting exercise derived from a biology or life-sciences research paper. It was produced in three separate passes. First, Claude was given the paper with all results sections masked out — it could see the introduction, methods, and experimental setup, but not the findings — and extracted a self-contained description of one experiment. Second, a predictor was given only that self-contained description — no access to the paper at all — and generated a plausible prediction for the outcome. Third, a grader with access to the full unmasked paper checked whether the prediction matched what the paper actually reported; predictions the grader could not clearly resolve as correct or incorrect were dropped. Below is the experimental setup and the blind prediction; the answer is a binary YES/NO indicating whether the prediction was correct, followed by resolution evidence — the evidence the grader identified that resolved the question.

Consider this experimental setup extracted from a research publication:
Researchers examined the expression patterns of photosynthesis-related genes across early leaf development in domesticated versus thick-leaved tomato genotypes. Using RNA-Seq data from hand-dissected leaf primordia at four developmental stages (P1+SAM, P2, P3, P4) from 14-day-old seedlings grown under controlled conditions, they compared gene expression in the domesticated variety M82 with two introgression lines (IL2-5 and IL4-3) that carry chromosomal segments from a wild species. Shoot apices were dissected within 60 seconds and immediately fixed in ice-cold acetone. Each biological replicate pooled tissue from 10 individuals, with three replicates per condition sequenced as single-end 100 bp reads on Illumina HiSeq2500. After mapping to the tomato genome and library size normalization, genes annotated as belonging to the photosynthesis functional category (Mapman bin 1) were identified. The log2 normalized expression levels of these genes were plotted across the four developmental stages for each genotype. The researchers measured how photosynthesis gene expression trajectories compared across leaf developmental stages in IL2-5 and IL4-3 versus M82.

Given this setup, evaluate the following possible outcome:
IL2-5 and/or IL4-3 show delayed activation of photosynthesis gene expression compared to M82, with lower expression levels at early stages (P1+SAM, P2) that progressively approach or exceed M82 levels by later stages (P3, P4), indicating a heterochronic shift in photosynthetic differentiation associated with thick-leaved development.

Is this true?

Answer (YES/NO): NO